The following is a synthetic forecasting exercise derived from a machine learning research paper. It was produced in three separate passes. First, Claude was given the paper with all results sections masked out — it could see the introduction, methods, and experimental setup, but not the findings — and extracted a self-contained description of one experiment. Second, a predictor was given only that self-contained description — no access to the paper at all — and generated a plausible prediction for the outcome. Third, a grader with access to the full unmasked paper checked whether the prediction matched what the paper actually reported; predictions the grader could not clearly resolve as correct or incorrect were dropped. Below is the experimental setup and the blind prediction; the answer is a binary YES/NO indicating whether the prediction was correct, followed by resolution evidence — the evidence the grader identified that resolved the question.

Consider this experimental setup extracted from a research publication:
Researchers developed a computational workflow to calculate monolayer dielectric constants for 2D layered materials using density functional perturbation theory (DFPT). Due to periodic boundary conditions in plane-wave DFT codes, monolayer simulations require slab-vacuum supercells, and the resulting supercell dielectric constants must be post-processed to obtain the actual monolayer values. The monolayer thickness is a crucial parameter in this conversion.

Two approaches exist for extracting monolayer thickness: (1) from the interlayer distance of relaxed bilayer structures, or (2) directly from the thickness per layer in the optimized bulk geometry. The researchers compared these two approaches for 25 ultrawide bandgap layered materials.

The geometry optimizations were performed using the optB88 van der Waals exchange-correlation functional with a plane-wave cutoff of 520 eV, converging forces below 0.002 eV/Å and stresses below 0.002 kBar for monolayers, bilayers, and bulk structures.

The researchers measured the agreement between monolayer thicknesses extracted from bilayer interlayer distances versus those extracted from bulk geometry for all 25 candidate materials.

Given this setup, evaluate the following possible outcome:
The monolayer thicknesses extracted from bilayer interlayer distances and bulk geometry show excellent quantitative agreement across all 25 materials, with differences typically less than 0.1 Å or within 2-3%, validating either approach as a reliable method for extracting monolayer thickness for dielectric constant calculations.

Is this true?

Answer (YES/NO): NO